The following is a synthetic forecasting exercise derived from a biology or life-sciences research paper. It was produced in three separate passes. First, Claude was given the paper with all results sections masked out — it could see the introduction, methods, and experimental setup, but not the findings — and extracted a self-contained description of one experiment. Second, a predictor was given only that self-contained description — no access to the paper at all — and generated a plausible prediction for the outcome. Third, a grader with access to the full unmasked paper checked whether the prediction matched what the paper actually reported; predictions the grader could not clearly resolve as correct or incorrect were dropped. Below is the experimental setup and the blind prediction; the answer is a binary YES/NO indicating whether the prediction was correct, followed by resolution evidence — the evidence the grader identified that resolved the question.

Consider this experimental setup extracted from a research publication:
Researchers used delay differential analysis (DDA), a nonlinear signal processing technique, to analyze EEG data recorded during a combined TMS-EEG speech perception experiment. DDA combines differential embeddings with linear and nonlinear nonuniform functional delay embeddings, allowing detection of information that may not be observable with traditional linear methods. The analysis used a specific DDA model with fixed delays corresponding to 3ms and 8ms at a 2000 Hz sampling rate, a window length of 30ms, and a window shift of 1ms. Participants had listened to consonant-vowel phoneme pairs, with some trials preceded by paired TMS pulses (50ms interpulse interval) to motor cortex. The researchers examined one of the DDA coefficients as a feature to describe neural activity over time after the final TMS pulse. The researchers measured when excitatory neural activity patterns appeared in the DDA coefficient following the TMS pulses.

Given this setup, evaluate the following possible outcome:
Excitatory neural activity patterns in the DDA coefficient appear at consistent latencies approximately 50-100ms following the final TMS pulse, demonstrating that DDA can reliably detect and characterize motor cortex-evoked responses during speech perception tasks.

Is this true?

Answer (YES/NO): NO